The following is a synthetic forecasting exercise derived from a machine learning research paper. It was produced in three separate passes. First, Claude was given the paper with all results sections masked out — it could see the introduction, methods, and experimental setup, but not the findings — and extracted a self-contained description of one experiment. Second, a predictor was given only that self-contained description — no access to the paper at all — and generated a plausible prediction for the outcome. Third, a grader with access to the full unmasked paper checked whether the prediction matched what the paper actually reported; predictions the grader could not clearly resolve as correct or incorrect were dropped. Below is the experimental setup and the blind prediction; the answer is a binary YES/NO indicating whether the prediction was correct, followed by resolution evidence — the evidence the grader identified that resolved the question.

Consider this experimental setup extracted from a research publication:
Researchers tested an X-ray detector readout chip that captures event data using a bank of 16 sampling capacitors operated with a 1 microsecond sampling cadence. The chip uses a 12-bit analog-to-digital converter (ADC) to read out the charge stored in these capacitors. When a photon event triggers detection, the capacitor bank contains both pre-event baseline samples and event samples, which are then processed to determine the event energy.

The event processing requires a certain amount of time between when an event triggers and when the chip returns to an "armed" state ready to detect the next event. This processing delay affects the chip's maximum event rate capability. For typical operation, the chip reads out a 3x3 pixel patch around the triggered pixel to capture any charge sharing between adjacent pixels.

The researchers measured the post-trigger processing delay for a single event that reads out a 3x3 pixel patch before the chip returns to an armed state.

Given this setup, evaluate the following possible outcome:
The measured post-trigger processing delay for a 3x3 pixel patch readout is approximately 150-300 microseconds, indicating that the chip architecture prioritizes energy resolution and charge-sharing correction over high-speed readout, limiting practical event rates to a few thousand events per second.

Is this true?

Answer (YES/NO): NO